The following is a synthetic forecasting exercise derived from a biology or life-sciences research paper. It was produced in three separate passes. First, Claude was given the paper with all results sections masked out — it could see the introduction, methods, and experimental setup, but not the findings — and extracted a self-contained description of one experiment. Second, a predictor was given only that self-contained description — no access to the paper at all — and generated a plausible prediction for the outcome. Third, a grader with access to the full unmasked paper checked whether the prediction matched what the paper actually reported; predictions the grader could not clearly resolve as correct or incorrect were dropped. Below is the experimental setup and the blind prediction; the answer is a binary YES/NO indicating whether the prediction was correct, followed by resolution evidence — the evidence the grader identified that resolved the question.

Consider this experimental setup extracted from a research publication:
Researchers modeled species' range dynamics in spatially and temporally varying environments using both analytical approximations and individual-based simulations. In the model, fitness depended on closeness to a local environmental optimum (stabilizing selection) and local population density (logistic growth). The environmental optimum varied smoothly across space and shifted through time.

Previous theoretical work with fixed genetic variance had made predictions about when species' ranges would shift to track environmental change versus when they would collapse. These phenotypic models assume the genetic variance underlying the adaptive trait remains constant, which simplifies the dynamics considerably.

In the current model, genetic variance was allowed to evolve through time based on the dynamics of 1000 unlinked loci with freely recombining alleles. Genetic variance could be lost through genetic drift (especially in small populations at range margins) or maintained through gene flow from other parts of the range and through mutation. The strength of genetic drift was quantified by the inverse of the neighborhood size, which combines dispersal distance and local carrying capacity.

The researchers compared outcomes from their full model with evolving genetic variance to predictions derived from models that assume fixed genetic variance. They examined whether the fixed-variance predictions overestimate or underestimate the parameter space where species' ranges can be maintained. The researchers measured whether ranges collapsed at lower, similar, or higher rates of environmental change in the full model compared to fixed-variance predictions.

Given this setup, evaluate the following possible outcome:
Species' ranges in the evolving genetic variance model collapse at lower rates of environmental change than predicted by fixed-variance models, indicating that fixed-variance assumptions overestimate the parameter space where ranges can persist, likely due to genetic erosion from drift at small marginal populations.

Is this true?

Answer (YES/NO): YES